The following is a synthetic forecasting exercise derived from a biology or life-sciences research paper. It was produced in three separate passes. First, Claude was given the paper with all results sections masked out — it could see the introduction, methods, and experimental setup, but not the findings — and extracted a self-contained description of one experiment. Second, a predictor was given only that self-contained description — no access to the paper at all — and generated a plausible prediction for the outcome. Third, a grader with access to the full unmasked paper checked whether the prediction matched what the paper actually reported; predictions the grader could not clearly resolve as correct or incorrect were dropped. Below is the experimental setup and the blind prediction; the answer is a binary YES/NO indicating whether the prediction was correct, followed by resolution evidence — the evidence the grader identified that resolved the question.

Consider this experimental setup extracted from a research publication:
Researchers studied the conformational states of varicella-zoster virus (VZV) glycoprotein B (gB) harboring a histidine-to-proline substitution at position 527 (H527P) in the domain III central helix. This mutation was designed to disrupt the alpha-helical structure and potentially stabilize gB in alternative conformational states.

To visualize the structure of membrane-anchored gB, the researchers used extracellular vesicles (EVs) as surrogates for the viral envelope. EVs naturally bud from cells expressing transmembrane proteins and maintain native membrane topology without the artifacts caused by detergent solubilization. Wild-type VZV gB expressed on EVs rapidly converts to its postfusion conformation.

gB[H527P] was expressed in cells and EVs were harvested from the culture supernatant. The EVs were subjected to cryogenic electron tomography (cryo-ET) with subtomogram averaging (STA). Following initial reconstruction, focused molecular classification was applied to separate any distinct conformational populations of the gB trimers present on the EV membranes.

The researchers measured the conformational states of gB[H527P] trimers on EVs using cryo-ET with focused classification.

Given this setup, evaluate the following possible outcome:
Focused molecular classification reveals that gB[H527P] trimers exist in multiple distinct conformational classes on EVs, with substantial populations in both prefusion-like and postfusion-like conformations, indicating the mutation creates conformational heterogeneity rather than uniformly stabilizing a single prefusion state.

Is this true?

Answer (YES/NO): NO